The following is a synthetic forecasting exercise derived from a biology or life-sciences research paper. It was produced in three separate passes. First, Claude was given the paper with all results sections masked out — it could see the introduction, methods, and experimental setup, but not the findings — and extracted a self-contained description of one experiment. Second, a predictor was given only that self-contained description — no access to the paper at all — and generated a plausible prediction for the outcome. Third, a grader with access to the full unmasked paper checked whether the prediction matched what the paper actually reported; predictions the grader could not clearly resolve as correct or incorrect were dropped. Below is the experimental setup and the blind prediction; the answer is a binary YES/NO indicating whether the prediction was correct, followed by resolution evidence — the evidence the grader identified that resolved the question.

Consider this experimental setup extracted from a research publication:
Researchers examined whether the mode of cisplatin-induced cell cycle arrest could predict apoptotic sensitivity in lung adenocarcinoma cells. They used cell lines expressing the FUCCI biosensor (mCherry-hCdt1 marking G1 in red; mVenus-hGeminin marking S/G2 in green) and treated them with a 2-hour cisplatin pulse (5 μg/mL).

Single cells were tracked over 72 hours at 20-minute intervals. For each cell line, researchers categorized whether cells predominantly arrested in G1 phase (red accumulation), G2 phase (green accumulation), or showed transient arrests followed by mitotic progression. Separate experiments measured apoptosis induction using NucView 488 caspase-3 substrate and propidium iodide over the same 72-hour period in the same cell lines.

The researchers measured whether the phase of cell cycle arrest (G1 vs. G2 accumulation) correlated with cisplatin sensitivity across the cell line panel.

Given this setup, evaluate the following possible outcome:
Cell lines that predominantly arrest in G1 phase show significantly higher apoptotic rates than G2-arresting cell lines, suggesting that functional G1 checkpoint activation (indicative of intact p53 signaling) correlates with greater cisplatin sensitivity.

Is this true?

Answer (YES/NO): NO